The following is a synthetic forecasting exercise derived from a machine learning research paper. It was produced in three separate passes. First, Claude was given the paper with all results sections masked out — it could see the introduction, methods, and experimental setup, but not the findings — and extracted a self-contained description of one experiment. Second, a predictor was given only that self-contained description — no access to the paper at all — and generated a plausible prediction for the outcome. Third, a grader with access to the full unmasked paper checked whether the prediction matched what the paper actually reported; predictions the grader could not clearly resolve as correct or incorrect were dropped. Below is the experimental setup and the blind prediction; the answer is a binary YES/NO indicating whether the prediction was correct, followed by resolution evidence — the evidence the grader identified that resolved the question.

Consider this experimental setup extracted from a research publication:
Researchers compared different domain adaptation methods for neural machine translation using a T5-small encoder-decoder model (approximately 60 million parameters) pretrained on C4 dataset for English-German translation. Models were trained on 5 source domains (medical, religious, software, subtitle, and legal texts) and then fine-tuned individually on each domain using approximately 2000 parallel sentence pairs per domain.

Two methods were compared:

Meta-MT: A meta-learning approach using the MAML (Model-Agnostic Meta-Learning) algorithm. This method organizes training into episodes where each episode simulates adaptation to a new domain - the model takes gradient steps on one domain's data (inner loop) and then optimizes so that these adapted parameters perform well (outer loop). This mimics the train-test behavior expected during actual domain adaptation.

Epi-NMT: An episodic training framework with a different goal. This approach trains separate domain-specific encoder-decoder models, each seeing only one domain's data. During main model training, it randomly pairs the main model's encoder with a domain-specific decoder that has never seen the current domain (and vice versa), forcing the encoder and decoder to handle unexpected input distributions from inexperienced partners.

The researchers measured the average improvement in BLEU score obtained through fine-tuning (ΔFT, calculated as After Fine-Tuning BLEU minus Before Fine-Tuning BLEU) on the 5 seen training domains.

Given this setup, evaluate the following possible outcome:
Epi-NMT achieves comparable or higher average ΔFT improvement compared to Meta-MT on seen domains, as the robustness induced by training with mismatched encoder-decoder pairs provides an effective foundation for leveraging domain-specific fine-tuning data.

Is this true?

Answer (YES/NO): NO